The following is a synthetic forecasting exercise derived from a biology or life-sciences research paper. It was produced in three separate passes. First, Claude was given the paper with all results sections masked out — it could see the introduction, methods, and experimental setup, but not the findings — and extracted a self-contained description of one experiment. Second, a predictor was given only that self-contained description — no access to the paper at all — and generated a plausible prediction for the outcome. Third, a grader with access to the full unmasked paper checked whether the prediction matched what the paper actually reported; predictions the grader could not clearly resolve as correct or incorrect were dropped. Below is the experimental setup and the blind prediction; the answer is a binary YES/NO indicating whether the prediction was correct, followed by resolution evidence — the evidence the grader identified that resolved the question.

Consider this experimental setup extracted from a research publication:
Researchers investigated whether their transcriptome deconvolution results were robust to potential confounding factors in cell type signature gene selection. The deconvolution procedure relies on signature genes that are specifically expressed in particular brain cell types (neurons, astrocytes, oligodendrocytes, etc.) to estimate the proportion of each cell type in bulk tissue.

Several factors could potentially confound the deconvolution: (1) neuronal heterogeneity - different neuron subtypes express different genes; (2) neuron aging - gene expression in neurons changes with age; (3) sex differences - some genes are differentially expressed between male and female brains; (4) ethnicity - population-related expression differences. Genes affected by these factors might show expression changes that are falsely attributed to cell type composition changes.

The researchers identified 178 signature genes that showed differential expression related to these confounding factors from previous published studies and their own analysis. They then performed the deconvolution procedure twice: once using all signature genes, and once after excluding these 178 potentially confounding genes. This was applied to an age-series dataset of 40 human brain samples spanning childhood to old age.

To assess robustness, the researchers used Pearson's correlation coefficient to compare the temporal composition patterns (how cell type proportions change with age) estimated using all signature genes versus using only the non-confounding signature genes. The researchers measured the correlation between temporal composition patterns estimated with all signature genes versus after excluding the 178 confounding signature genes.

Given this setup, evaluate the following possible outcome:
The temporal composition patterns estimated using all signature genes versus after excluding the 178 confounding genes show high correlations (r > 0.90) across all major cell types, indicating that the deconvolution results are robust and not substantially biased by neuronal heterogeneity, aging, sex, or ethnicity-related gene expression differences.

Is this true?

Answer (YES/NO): YES